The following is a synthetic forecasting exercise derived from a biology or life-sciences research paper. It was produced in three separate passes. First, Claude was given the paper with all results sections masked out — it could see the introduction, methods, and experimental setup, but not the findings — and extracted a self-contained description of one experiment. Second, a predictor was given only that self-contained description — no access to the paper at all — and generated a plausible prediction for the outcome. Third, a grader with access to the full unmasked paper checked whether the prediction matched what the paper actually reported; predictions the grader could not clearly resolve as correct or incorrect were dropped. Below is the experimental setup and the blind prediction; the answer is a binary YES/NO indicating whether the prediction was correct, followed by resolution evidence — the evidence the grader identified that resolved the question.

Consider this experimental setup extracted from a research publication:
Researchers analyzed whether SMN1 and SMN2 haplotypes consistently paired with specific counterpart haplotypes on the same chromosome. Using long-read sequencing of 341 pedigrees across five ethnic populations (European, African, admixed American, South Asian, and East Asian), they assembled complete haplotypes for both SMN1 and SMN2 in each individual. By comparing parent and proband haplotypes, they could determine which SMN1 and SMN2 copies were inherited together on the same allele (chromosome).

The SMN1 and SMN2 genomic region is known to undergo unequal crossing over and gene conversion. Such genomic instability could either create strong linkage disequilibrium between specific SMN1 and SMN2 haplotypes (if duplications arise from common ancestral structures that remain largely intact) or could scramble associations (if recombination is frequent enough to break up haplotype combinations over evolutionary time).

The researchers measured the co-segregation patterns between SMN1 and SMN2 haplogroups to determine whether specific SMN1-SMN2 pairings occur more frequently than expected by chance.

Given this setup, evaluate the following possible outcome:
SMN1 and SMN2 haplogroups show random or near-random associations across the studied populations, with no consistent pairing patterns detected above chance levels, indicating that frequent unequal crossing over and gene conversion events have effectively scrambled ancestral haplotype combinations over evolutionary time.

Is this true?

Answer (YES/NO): NO